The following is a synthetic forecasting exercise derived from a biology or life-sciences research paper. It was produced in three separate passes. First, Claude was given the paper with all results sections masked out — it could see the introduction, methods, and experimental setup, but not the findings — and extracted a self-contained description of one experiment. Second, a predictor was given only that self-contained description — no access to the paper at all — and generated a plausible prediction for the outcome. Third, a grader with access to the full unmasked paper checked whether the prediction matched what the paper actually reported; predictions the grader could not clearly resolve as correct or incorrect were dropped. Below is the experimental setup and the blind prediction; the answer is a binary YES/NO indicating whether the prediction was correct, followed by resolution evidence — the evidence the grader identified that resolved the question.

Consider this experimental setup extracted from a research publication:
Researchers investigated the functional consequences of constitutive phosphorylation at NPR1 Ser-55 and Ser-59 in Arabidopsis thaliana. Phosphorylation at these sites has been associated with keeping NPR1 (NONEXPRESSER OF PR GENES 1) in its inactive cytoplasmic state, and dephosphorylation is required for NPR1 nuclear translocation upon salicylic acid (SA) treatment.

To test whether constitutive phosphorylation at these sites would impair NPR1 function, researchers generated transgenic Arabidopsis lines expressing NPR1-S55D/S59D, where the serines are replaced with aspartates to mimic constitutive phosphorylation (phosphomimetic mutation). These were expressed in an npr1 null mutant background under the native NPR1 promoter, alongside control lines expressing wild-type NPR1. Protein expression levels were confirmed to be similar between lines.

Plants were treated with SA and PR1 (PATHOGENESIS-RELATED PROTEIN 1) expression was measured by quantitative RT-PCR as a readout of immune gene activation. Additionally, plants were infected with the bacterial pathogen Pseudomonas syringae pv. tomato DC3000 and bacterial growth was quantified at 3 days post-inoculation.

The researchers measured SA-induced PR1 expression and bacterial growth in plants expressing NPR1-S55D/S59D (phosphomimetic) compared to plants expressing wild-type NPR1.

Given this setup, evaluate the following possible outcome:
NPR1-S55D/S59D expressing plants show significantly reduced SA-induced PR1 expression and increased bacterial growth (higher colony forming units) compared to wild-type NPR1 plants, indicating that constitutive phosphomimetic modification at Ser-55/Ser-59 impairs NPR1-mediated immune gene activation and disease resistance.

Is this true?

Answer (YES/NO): YES